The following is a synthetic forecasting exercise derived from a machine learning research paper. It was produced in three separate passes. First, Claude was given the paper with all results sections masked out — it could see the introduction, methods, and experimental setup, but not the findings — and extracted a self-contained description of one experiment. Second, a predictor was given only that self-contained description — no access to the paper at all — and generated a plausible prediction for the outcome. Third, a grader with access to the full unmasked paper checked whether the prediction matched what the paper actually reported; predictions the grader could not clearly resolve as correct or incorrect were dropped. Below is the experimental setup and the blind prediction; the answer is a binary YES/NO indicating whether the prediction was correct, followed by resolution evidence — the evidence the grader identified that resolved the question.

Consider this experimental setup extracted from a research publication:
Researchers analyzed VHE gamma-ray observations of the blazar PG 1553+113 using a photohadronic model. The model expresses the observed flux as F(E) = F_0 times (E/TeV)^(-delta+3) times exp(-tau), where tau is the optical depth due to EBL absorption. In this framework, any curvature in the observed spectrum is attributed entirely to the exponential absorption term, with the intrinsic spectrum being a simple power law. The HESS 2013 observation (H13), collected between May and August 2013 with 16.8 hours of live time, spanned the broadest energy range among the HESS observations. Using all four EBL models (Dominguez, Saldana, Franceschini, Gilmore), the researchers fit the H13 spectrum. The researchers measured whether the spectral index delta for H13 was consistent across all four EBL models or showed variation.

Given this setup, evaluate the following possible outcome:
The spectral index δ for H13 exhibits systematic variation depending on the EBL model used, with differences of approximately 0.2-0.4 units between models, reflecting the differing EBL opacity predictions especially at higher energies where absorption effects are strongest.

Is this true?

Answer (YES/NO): NO